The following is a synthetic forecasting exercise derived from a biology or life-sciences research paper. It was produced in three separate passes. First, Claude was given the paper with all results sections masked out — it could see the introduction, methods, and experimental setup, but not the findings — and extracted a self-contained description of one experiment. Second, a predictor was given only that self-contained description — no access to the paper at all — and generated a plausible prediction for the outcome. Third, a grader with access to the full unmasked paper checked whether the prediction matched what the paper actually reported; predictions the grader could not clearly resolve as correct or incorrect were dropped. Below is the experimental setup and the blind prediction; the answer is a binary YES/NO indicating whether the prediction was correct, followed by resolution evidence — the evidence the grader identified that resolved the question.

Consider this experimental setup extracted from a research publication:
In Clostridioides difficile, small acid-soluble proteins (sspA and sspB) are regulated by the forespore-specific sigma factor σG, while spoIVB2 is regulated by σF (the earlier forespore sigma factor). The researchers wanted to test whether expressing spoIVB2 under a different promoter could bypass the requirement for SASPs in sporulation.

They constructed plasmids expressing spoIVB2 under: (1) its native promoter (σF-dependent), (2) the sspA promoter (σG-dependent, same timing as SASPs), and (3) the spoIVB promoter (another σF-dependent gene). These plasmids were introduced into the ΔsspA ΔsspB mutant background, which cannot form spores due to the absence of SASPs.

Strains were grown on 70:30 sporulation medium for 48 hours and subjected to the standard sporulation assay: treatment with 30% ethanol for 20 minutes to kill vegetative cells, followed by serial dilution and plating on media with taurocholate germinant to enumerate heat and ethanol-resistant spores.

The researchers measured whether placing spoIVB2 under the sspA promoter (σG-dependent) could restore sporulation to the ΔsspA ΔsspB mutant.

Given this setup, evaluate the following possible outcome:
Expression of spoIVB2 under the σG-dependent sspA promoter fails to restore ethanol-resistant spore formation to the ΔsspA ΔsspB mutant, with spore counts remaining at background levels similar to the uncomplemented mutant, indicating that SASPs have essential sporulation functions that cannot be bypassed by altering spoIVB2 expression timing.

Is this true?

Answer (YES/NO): NO